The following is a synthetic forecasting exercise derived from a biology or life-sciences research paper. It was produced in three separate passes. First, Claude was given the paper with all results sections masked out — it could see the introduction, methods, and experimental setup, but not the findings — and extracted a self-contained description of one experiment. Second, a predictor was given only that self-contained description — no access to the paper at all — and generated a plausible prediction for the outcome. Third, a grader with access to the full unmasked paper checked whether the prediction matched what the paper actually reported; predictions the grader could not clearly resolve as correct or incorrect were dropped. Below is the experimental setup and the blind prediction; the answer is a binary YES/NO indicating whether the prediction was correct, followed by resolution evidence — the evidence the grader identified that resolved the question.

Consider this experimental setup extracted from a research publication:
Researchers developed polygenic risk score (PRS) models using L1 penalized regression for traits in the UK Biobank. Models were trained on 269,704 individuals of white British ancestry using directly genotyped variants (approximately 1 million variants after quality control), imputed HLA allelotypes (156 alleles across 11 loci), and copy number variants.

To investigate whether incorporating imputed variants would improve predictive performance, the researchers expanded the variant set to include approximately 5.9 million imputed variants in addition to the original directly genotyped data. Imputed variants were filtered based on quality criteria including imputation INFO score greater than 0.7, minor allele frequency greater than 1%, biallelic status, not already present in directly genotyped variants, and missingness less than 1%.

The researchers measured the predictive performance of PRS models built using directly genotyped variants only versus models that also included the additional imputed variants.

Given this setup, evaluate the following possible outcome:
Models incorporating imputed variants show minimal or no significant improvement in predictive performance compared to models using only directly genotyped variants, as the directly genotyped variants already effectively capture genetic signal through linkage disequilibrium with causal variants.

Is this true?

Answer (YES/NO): YES